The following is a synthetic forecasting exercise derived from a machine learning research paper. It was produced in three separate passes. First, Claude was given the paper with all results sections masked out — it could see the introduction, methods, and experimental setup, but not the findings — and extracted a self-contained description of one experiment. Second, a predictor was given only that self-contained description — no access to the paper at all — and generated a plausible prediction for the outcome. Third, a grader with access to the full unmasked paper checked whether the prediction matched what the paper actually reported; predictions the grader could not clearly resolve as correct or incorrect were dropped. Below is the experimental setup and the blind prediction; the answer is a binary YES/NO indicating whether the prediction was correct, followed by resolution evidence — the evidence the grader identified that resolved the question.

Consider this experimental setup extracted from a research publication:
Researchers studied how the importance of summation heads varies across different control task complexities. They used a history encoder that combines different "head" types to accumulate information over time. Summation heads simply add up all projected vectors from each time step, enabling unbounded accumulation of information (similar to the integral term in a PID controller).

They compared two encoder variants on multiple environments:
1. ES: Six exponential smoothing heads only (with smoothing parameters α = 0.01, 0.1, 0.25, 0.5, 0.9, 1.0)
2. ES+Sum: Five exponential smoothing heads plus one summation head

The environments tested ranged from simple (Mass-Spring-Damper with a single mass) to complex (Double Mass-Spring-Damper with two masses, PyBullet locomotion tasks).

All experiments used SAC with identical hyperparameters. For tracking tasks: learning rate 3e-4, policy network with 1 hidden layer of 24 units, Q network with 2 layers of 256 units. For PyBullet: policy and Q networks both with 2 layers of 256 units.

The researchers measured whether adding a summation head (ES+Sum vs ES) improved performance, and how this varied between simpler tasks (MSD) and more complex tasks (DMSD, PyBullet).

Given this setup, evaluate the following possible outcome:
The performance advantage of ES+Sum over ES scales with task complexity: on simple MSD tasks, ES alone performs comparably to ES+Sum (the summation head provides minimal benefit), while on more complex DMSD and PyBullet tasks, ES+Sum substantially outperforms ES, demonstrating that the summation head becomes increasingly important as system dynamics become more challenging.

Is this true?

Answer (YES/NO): NO